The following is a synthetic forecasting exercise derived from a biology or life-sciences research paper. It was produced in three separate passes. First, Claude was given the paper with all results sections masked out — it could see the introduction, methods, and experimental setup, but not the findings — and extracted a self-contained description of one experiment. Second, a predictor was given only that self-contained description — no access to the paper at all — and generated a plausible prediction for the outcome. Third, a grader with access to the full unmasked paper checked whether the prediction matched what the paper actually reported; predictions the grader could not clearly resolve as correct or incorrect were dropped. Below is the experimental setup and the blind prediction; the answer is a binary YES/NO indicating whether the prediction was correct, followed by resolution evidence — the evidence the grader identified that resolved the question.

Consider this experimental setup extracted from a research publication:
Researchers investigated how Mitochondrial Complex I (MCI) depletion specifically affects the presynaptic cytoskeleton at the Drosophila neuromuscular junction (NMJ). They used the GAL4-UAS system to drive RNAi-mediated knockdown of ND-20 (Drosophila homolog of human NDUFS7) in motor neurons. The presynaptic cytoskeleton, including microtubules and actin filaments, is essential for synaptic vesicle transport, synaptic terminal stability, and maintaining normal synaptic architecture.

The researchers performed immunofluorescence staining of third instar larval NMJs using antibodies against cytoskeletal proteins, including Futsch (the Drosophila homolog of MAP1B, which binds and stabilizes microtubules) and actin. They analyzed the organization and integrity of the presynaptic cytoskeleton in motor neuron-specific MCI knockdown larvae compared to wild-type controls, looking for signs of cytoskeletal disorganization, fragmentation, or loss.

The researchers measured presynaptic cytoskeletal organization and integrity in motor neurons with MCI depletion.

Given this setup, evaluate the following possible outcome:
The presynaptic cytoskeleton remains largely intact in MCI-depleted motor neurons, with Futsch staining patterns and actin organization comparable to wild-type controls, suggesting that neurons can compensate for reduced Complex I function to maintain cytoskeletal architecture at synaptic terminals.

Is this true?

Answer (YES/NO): NO